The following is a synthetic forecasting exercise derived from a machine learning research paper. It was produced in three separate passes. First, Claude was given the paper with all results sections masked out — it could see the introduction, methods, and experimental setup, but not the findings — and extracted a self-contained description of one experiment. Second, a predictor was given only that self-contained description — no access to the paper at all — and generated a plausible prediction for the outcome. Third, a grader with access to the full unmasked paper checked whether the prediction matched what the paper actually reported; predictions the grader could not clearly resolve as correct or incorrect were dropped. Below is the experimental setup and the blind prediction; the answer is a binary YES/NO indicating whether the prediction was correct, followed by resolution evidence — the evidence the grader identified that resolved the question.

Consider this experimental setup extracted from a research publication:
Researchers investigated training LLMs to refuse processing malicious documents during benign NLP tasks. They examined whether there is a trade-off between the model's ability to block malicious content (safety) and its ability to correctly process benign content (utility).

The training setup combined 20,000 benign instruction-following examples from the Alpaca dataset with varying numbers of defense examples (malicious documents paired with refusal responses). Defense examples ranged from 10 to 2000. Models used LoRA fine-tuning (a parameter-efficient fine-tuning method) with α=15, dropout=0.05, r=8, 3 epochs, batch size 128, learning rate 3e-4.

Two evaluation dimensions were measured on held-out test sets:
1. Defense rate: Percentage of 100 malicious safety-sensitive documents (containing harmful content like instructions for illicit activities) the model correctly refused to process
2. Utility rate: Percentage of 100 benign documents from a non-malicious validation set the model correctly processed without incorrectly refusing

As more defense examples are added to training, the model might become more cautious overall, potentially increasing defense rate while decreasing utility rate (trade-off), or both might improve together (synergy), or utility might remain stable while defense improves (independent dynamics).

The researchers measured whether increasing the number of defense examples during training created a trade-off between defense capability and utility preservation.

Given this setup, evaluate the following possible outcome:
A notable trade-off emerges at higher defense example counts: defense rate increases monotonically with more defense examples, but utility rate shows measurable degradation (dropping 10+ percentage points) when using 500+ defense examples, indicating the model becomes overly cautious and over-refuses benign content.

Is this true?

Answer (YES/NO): NO